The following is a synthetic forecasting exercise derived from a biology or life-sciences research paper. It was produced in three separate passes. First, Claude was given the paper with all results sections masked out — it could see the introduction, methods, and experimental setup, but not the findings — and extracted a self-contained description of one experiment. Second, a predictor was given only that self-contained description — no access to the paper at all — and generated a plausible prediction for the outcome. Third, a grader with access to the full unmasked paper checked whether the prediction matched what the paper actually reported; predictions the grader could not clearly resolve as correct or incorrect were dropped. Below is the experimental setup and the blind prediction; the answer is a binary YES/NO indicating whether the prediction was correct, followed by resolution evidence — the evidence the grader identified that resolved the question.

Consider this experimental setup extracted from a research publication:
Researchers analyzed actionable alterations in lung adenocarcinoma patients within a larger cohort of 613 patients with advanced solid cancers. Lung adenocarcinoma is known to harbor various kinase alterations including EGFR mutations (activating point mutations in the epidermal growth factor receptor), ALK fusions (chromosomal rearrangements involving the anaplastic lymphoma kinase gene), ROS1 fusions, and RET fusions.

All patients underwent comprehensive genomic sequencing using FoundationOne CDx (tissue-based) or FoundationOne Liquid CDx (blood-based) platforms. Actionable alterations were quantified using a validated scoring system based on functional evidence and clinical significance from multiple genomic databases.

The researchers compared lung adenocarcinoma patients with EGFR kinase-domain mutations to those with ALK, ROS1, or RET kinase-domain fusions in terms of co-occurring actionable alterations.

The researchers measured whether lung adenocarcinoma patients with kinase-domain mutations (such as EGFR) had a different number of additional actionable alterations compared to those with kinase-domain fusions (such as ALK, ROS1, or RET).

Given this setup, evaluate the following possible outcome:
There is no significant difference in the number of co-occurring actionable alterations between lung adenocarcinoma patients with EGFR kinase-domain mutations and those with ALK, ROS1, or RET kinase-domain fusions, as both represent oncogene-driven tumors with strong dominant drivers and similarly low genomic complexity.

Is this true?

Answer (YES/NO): NO